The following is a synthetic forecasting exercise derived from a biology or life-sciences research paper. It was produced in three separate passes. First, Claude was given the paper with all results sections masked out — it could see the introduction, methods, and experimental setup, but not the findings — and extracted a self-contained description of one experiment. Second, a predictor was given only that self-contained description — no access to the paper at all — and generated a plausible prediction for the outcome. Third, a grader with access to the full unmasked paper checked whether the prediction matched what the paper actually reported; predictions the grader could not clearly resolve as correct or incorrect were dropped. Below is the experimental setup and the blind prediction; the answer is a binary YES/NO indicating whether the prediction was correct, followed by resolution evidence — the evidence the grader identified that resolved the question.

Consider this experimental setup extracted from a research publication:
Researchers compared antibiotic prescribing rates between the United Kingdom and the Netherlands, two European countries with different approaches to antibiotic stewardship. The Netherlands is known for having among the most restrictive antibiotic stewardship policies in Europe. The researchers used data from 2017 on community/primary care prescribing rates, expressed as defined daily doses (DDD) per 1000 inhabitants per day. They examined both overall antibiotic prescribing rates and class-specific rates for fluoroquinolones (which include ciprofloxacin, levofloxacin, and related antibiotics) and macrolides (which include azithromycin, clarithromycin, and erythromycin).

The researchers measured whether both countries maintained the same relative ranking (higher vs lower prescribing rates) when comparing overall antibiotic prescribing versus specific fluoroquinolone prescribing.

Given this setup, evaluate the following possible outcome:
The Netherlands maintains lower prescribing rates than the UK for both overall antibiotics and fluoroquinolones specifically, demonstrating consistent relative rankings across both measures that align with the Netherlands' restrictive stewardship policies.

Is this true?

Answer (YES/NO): NO